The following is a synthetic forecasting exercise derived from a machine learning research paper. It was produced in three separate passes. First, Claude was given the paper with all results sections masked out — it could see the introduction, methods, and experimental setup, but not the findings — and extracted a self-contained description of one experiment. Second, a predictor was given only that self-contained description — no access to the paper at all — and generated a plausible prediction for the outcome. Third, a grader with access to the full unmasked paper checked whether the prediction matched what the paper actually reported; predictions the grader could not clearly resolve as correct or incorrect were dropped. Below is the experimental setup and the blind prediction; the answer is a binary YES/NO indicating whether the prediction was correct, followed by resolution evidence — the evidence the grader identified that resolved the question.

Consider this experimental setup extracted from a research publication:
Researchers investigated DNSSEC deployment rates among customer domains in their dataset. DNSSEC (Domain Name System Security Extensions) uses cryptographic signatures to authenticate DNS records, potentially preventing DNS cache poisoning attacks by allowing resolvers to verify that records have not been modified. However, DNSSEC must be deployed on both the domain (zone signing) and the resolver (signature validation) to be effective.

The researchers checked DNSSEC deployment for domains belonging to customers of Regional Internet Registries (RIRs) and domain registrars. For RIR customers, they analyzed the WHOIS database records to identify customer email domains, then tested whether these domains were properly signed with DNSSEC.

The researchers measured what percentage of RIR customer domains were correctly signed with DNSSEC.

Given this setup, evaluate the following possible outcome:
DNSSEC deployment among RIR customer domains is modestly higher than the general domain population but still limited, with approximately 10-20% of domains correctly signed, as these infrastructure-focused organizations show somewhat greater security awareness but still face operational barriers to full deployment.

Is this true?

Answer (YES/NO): NO